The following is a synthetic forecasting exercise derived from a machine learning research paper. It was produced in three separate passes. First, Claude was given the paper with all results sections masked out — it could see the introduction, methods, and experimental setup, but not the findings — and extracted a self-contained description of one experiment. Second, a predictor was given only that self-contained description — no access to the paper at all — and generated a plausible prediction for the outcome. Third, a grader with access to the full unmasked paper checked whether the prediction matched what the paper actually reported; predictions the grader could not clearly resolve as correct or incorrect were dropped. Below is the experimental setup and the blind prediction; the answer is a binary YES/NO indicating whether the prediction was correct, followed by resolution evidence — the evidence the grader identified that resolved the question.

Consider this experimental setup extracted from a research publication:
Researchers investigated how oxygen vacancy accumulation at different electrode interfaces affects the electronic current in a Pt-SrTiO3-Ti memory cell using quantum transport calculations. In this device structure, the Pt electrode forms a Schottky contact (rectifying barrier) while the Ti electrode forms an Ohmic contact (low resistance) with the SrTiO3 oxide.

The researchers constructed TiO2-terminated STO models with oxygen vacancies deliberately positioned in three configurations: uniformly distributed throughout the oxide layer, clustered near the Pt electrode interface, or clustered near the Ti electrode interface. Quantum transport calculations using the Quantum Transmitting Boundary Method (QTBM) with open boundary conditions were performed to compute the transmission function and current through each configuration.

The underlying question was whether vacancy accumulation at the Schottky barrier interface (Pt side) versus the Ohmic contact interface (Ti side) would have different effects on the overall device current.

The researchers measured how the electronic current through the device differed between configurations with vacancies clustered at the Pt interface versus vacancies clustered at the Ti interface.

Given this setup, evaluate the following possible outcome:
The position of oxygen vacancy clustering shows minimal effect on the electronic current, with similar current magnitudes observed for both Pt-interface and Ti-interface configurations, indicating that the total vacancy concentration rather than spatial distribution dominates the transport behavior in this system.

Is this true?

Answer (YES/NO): NO